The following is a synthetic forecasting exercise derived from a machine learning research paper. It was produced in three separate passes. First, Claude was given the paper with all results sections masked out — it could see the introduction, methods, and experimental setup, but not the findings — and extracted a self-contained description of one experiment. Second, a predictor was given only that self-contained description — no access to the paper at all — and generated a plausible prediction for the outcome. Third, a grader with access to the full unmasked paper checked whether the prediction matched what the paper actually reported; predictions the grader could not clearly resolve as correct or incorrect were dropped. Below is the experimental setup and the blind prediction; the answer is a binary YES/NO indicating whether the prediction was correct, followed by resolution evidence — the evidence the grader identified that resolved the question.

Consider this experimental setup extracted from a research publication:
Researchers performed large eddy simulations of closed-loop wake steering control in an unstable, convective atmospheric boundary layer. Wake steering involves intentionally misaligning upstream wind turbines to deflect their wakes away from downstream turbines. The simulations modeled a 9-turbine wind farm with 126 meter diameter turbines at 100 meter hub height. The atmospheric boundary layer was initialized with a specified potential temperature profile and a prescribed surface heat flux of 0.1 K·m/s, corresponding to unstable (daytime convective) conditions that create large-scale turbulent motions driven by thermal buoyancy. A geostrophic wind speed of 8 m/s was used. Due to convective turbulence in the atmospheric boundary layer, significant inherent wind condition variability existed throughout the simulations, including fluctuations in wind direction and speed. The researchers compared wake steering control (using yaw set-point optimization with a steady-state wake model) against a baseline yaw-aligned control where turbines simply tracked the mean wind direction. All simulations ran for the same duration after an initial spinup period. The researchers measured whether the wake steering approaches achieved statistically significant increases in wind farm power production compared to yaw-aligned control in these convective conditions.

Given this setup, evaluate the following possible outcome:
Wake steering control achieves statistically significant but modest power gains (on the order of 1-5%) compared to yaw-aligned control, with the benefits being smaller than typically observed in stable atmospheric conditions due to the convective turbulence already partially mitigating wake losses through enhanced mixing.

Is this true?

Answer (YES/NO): NO